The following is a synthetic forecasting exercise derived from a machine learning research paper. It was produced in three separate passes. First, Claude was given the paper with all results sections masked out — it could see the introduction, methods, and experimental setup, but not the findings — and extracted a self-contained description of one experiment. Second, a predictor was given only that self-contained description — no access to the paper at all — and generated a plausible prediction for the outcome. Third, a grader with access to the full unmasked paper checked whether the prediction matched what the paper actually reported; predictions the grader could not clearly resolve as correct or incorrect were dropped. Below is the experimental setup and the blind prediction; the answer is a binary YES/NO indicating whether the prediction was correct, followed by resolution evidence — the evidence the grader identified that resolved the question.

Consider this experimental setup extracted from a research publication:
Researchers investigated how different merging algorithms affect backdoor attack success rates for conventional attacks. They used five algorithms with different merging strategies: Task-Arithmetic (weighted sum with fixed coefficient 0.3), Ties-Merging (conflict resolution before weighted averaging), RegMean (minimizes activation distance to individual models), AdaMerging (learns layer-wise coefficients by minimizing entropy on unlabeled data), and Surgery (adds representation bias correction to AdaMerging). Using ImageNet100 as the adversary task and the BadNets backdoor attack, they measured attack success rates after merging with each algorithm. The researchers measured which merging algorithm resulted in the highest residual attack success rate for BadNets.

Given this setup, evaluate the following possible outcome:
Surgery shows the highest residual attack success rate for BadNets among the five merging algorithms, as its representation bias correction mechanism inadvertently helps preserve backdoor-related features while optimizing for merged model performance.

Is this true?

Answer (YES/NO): NO